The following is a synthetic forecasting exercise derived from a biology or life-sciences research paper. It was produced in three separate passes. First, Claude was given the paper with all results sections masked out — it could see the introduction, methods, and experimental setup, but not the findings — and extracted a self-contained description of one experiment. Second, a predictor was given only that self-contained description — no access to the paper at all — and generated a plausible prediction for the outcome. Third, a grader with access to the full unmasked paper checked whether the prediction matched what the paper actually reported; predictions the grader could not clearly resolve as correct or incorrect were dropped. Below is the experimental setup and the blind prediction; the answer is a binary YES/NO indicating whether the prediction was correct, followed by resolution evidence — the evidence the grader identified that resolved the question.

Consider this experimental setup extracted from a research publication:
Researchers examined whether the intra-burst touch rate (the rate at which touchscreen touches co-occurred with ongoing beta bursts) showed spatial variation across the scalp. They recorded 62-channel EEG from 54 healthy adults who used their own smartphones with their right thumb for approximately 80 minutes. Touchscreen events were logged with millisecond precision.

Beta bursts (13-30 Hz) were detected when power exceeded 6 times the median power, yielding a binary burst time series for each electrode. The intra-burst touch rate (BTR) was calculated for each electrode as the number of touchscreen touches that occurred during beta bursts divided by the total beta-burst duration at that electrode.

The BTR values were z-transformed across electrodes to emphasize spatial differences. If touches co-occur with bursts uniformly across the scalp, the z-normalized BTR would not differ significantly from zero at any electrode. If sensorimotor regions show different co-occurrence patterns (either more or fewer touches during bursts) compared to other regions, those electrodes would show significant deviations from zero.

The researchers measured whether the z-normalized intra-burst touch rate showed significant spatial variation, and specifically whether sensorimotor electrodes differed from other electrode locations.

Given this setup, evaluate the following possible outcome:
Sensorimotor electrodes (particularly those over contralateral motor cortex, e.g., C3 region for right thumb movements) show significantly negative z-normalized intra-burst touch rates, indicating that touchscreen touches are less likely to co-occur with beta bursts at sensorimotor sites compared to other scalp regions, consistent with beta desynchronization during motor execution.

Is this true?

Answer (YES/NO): YES